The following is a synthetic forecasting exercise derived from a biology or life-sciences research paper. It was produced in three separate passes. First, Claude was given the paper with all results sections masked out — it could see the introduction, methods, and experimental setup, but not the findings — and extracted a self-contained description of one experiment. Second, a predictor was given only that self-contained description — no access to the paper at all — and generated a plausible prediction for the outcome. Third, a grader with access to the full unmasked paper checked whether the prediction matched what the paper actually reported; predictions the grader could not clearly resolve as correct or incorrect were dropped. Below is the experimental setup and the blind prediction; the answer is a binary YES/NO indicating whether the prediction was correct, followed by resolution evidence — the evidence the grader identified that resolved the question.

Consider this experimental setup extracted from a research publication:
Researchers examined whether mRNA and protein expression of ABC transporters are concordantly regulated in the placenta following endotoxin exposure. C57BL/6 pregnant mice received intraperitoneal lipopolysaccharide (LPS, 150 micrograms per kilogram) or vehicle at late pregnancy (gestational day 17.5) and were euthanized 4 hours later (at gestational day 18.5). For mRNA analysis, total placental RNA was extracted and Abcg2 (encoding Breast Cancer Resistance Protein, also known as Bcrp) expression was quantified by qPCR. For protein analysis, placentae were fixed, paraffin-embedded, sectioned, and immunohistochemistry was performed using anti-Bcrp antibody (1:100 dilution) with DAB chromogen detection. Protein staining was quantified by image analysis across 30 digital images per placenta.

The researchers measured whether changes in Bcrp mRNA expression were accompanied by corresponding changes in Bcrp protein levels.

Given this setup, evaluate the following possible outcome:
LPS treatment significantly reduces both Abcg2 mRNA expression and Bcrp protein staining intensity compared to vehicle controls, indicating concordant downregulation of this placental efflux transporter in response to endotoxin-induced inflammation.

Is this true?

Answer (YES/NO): NO